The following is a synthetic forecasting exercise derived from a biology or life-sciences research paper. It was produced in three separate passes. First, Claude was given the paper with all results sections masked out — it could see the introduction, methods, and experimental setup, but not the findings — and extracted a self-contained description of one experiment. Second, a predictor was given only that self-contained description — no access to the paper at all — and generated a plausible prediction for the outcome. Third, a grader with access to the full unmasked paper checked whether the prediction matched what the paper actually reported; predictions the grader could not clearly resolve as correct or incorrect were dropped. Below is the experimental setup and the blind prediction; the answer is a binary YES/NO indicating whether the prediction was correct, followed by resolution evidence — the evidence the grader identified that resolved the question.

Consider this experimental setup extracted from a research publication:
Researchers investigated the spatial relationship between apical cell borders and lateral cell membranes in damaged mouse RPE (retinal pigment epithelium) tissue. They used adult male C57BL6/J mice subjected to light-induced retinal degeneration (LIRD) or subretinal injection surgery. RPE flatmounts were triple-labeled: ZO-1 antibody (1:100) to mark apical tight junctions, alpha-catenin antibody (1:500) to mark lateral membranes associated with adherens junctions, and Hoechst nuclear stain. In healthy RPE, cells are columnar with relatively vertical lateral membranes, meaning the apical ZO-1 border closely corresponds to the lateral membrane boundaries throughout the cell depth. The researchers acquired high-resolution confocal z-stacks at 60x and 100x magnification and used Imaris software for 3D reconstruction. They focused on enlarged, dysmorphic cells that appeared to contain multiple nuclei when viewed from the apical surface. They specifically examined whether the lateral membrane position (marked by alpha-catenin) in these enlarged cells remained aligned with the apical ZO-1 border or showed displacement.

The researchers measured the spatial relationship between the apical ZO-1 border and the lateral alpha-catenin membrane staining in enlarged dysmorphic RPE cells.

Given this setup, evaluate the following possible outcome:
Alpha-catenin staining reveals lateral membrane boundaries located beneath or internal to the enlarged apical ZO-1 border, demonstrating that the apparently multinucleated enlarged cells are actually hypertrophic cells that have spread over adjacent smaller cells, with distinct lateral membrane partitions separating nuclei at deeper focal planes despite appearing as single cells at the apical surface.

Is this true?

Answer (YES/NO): YES